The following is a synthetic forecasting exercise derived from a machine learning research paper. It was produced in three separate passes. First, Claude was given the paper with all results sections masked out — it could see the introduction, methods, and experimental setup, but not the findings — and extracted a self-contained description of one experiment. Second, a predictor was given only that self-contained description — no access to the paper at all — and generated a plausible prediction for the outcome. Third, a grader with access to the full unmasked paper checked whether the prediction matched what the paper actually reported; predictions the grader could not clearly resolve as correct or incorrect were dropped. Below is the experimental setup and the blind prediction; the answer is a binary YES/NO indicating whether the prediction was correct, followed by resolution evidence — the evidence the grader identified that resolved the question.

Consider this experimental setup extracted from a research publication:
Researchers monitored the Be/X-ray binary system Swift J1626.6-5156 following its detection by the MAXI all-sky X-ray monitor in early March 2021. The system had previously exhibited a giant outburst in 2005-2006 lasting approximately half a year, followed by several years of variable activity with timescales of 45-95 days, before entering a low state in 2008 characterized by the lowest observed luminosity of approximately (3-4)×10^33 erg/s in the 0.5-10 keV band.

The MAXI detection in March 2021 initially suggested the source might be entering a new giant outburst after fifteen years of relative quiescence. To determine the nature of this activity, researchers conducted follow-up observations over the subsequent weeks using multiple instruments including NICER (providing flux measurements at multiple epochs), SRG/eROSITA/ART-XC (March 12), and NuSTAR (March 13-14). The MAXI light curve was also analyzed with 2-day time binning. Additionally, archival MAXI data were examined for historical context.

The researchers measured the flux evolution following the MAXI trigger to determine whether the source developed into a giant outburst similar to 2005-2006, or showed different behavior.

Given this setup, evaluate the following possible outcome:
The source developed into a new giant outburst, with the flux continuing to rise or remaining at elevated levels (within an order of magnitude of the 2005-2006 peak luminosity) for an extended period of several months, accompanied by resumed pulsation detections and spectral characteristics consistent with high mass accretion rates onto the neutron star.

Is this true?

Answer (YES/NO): NO